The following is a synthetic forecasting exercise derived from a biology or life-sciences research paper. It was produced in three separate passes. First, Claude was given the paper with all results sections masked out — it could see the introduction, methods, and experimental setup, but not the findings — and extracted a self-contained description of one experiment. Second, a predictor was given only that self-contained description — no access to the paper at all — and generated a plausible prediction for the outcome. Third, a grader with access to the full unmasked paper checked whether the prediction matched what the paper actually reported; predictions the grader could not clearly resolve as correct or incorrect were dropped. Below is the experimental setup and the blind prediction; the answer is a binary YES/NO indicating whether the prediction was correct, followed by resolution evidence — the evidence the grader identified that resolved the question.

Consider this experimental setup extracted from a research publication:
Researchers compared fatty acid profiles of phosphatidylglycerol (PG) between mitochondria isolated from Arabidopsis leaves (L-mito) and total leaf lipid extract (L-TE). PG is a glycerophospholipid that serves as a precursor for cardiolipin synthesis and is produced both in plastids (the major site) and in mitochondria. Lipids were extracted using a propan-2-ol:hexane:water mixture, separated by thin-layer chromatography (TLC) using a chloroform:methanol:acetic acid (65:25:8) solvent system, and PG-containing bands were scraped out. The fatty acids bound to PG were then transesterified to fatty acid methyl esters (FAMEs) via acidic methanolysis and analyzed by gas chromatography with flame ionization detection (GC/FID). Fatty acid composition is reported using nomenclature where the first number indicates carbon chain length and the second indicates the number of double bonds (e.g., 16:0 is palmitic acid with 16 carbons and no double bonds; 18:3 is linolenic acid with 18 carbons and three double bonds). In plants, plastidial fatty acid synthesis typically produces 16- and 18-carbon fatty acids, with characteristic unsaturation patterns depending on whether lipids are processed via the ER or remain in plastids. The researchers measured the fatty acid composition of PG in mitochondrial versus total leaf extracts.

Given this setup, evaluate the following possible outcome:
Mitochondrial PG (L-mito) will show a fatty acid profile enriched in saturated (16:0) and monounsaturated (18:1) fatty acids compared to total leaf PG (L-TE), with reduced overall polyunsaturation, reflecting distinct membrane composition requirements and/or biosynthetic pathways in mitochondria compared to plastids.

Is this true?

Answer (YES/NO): NO